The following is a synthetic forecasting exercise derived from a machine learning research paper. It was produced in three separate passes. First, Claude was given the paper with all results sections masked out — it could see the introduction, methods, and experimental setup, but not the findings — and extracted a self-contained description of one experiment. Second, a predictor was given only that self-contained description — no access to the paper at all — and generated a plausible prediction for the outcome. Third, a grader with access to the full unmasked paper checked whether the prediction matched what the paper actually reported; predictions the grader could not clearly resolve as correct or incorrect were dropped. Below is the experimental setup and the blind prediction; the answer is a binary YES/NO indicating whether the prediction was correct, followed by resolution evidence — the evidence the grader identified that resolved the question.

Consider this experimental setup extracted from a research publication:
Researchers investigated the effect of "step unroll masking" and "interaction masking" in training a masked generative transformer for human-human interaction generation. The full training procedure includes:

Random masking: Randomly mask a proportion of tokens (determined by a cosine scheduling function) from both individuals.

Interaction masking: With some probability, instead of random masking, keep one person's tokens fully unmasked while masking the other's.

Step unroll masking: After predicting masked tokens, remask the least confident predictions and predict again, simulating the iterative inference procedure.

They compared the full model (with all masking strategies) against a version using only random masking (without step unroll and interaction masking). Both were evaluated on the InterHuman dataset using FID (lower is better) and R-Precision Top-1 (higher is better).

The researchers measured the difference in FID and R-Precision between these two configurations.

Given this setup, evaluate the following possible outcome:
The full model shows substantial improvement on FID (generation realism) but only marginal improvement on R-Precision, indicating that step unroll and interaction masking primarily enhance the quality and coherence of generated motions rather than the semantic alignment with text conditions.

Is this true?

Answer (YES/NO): NO